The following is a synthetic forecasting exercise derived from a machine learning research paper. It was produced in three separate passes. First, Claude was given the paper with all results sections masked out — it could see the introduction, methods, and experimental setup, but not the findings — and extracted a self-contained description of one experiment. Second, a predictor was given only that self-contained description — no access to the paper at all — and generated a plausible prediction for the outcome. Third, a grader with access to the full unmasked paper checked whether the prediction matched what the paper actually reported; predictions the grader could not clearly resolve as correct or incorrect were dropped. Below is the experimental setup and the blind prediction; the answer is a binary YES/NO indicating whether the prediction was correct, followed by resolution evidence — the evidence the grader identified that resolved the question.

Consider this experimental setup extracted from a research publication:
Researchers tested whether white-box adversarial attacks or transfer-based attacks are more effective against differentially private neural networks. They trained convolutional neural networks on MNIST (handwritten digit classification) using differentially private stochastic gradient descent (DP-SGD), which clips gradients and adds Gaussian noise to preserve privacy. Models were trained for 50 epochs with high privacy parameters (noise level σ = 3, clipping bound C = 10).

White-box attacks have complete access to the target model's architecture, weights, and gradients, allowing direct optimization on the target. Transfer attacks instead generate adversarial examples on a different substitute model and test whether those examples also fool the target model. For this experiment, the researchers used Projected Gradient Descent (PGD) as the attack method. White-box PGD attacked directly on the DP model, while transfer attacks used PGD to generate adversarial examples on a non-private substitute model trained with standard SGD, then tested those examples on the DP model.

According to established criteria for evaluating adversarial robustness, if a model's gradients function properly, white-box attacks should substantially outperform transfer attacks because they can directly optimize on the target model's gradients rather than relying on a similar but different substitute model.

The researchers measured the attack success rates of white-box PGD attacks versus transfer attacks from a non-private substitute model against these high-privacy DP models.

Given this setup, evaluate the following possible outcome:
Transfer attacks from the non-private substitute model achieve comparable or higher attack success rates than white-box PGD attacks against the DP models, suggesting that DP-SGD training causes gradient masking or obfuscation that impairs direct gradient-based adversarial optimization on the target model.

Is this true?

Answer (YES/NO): YES